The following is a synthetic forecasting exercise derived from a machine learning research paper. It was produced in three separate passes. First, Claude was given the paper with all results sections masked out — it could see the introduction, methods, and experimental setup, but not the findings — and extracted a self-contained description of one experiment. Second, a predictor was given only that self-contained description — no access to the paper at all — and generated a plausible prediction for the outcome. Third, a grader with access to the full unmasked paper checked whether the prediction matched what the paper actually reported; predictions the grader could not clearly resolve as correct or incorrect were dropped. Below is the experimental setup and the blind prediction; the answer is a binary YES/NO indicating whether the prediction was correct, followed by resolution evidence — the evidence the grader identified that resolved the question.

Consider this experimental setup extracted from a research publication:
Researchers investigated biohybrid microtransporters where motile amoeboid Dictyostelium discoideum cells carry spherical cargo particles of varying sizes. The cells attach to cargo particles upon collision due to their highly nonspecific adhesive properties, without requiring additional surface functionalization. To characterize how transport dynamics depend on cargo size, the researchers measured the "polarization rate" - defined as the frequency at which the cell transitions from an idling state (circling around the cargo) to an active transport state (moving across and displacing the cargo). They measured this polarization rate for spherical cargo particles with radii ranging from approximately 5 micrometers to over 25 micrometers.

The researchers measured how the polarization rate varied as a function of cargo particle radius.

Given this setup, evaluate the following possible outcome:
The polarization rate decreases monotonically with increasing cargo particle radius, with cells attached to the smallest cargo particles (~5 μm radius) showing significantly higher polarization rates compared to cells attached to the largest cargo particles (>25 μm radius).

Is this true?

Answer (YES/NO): YES